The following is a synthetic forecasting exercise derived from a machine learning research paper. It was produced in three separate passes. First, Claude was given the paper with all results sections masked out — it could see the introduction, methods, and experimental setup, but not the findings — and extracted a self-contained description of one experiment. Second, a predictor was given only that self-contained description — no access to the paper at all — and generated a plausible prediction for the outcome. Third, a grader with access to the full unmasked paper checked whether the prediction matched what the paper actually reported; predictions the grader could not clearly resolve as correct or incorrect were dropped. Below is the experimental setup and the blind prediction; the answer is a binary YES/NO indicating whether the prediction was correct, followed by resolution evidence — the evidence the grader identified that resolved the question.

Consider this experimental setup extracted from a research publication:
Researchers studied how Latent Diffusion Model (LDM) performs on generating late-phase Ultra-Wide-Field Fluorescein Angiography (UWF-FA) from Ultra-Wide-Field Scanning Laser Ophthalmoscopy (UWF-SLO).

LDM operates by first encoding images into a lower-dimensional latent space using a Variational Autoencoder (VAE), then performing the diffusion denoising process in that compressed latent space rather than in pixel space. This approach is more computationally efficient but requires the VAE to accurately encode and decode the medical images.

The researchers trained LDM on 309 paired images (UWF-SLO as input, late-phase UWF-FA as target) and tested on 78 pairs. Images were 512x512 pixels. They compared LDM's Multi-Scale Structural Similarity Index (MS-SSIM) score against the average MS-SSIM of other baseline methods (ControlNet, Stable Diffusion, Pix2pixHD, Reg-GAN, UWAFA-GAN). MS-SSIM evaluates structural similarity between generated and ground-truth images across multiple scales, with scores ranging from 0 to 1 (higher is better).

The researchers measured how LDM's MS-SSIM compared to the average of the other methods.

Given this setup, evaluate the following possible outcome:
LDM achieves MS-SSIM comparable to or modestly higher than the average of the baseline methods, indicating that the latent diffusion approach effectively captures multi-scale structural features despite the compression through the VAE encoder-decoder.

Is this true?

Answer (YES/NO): NO